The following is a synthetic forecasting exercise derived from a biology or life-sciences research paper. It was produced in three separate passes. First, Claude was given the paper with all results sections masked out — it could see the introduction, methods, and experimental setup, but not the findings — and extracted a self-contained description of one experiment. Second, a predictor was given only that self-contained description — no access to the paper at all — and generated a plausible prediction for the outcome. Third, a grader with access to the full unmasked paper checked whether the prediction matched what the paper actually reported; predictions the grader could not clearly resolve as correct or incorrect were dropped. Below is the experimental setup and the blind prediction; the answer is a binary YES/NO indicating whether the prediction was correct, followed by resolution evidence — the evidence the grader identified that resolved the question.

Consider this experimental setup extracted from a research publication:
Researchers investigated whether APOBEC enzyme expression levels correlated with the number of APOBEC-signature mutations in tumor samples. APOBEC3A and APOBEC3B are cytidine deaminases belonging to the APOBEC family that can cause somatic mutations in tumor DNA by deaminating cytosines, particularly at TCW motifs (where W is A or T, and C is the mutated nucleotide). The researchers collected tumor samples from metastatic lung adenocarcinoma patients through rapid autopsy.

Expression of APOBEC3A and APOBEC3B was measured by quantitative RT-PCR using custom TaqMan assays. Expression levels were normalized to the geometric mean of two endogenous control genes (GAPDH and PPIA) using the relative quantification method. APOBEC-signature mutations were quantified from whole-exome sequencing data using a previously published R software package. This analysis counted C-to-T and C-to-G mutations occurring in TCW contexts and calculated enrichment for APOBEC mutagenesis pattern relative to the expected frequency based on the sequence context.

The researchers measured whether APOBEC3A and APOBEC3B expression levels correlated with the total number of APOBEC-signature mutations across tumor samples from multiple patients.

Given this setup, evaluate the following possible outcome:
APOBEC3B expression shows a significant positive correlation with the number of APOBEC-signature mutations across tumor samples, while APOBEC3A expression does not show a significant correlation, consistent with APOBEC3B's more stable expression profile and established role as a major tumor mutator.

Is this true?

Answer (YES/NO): YES